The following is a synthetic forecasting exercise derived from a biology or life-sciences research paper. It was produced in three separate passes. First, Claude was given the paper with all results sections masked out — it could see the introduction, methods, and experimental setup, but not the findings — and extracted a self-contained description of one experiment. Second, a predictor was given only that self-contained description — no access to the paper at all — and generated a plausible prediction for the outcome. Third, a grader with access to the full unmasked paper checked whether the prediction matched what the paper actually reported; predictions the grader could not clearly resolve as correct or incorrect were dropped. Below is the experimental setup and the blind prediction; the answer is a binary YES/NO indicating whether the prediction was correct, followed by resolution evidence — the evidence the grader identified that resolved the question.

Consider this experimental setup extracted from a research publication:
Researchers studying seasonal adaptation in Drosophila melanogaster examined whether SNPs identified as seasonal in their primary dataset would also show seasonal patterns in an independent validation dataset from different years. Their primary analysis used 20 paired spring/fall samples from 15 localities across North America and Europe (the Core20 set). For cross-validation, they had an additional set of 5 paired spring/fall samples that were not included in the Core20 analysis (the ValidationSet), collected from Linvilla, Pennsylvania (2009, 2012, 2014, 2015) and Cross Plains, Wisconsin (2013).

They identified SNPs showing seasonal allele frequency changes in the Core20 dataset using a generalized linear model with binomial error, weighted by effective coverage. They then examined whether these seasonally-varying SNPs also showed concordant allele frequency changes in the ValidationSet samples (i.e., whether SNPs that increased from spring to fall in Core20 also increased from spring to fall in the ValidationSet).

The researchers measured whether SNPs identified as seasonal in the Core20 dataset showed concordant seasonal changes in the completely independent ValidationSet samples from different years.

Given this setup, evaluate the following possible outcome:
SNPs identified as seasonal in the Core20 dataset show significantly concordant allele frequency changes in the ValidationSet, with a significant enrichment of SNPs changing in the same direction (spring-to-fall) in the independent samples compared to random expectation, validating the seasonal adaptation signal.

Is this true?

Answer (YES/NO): NO